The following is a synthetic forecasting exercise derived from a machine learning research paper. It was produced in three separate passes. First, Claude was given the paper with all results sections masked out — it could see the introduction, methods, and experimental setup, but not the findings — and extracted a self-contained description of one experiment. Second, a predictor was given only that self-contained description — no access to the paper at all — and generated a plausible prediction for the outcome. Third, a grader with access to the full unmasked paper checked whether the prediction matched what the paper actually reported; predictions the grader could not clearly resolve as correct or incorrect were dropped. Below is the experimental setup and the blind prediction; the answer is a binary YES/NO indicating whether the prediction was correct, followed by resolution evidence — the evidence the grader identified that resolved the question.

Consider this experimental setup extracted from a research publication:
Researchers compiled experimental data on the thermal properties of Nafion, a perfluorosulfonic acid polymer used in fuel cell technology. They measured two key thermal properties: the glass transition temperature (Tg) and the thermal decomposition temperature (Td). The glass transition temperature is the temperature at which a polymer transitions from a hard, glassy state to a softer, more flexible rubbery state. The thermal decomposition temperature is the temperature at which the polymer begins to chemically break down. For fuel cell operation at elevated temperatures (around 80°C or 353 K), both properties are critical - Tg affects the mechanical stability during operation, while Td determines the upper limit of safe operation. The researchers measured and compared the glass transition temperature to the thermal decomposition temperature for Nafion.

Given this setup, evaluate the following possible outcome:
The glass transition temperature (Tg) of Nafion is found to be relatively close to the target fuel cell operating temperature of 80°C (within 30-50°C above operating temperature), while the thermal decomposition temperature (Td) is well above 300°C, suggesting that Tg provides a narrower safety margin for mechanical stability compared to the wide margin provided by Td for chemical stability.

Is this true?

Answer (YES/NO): NO